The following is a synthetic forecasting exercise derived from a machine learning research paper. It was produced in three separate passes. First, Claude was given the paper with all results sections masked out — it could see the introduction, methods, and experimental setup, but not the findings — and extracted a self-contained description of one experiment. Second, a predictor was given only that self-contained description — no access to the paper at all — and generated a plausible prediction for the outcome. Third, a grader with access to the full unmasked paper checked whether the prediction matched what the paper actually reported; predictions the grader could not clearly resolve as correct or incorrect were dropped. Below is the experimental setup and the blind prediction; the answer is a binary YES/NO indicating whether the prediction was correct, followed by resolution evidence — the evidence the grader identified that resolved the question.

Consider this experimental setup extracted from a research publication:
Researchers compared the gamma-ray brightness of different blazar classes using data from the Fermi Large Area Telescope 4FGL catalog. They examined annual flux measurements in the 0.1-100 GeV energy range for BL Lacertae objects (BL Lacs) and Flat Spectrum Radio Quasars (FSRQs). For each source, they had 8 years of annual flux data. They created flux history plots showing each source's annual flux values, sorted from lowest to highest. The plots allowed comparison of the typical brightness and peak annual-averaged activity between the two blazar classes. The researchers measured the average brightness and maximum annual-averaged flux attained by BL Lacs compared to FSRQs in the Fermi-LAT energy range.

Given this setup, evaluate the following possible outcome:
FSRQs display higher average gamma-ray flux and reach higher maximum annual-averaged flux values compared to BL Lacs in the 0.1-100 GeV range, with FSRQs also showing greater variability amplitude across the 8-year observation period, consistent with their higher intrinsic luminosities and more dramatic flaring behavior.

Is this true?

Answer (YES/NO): YES